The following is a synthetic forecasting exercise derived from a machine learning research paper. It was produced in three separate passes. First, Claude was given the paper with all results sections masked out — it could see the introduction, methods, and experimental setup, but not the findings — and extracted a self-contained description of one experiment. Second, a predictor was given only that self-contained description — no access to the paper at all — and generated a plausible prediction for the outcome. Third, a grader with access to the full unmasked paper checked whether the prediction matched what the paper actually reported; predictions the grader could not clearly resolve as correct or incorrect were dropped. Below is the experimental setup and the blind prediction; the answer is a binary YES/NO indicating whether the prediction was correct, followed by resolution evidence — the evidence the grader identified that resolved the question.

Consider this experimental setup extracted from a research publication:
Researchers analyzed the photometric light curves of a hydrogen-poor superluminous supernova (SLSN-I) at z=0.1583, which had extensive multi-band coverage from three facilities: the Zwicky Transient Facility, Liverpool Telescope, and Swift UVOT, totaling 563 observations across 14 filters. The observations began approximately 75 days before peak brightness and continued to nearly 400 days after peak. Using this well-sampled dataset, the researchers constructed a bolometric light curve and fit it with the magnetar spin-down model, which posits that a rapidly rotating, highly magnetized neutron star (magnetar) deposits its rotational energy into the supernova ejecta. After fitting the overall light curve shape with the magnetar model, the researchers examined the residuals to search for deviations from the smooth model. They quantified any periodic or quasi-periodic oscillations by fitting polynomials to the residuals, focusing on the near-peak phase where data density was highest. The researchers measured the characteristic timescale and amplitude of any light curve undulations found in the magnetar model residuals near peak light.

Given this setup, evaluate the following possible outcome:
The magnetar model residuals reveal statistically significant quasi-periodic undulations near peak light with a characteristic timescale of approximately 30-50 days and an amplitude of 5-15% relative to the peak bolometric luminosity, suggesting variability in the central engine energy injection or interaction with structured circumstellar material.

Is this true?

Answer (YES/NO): YES